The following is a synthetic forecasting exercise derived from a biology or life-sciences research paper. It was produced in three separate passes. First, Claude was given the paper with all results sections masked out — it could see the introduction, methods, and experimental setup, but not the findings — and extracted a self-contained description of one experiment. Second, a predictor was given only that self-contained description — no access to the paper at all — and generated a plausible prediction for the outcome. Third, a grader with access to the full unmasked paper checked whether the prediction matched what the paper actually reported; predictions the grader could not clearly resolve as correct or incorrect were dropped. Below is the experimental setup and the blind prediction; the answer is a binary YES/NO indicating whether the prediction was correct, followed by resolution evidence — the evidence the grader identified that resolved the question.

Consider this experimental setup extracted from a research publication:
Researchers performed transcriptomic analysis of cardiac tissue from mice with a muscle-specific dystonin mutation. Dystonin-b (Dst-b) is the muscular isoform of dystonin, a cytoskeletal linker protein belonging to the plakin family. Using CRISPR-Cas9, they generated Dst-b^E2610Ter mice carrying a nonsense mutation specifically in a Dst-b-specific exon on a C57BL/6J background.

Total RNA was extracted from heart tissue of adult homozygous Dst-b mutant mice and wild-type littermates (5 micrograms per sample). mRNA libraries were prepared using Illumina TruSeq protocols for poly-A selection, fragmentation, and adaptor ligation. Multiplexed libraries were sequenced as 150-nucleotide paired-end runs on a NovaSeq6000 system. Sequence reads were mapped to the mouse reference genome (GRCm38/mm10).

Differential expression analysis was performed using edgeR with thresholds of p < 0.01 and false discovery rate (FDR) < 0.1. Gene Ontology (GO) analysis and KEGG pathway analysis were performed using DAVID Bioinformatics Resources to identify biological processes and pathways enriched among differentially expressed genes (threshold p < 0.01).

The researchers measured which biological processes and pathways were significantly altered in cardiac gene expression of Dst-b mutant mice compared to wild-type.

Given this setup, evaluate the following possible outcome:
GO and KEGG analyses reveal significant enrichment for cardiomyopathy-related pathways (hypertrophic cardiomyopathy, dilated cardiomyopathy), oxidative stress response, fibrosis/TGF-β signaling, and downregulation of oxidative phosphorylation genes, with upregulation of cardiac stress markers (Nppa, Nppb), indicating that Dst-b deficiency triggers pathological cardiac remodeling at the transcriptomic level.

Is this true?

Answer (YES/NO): NO